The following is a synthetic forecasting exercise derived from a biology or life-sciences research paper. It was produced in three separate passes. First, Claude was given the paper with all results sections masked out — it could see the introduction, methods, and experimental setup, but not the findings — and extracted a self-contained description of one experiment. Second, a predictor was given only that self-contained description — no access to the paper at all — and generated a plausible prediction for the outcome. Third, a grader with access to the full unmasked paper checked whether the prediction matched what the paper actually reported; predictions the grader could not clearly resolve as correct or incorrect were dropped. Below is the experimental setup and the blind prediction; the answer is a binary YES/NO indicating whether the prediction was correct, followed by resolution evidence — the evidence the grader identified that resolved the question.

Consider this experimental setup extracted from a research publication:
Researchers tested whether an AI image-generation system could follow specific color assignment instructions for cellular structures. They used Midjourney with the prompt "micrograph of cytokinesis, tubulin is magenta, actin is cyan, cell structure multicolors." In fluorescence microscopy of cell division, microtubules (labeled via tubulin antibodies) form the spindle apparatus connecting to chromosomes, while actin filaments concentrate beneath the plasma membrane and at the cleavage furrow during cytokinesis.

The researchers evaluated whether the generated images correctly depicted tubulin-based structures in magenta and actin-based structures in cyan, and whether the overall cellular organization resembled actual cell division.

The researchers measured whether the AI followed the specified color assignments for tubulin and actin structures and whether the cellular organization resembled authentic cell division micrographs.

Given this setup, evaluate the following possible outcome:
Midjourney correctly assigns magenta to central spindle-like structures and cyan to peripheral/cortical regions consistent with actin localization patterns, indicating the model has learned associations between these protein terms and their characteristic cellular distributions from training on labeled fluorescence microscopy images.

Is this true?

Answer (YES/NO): NO